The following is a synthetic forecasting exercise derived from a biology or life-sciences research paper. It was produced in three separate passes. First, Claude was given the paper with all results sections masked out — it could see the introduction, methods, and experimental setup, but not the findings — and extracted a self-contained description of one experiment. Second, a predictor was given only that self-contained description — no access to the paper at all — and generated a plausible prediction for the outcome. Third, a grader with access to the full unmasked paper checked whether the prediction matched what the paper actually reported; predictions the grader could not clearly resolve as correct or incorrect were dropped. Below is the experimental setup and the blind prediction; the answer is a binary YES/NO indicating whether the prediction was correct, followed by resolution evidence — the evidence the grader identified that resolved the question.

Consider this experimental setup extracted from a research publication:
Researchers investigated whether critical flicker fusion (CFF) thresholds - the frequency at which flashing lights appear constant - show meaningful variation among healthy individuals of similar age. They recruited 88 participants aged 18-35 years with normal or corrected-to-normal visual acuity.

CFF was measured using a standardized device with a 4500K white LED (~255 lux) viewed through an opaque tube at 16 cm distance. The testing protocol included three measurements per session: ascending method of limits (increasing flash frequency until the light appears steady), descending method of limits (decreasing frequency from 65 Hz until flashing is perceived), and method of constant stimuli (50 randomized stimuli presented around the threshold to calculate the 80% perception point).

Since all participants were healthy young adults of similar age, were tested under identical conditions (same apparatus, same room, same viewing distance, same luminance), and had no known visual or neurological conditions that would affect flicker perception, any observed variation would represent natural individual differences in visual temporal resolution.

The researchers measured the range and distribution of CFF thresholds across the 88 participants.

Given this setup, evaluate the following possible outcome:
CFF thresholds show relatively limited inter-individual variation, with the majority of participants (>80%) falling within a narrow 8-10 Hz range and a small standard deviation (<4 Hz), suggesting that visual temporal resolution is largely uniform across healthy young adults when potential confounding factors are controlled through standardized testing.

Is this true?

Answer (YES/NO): NO